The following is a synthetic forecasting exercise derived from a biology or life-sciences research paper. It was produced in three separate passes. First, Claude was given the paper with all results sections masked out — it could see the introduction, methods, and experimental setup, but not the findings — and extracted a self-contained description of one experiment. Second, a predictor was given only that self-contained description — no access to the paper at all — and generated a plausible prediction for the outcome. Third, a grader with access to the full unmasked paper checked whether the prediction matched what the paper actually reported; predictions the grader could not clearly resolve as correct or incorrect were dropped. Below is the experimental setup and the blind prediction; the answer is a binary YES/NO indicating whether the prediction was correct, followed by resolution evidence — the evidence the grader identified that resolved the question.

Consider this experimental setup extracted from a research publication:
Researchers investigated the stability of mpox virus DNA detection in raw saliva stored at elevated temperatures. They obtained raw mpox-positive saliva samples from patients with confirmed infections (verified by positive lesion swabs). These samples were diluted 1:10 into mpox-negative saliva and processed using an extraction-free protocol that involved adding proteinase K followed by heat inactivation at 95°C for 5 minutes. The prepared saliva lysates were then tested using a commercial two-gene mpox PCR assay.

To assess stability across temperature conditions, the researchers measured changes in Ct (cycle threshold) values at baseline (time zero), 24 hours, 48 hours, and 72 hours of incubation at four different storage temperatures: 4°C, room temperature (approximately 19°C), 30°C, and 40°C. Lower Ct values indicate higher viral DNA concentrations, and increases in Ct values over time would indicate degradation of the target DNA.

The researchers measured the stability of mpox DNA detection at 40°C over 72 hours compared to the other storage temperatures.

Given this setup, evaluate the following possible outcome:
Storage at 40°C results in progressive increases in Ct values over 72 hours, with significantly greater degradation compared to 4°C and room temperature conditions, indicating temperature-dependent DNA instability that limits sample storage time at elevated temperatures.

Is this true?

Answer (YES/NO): YES